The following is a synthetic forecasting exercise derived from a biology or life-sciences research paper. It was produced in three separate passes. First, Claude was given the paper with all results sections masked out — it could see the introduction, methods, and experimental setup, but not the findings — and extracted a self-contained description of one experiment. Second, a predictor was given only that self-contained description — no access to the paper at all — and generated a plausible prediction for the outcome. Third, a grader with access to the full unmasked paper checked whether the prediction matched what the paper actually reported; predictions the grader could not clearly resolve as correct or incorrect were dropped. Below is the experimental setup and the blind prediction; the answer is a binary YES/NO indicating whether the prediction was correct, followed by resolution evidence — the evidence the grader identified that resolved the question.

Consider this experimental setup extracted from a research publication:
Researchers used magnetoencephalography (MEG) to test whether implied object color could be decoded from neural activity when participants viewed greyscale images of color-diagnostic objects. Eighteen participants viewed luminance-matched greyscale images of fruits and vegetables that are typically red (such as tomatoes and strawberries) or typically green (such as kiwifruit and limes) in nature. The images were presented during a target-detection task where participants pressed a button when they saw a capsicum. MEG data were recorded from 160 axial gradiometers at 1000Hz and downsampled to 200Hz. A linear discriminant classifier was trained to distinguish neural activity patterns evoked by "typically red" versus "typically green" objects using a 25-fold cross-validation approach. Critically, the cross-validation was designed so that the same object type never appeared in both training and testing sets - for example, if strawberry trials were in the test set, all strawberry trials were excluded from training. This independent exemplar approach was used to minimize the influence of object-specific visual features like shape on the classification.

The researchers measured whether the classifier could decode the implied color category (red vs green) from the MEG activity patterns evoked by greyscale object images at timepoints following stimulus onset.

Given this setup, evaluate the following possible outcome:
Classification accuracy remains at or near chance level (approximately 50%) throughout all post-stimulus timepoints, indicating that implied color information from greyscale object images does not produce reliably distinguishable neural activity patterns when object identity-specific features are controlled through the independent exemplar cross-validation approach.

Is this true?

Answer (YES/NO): NO